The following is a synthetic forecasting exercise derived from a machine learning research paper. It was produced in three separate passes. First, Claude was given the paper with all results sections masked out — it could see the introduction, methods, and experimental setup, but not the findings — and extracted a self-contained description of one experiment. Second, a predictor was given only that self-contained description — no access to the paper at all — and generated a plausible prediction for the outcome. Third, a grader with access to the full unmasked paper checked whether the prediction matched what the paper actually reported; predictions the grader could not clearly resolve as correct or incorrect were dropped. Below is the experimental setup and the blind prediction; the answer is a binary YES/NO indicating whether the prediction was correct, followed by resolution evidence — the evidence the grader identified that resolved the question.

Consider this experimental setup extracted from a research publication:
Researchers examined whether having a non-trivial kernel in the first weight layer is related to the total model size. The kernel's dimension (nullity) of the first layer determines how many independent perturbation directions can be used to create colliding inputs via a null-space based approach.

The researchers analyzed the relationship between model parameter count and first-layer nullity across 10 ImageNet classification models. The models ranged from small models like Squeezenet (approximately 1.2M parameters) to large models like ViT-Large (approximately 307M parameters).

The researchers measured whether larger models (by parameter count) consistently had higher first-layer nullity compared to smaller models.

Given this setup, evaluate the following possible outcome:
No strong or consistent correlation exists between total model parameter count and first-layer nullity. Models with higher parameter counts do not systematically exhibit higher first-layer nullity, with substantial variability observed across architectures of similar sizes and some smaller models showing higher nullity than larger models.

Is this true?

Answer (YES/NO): YES